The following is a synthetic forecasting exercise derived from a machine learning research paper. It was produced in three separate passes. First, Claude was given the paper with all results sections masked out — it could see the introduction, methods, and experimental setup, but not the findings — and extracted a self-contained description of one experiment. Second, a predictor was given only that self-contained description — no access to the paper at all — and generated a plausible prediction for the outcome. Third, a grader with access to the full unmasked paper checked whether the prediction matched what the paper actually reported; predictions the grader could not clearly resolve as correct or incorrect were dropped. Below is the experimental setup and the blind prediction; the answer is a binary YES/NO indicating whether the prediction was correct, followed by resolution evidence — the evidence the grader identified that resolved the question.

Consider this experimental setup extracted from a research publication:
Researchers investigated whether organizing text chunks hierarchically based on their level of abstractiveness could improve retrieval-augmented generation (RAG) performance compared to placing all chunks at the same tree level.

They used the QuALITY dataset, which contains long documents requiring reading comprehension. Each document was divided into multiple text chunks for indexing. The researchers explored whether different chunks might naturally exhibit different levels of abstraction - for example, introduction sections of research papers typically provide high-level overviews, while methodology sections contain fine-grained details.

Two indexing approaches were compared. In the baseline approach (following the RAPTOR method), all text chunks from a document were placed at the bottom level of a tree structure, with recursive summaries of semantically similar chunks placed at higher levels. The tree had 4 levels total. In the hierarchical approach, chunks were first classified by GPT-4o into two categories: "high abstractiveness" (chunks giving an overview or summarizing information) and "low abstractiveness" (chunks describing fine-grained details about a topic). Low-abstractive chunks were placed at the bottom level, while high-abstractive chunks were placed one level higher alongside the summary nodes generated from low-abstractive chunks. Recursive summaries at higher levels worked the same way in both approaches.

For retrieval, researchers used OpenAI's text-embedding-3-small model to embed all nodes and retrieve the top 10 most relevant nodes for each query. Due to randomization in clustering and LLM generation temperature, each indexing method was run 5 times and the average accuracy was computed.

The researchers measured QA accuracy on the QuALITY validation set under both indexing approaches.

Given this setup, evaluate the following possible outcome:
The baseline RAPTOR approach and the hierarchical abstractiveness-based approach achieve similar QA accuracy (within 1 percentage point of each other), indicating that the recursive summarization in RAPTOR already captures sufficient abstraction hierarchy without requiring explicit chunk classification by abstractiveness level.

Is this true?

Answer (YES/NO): YES